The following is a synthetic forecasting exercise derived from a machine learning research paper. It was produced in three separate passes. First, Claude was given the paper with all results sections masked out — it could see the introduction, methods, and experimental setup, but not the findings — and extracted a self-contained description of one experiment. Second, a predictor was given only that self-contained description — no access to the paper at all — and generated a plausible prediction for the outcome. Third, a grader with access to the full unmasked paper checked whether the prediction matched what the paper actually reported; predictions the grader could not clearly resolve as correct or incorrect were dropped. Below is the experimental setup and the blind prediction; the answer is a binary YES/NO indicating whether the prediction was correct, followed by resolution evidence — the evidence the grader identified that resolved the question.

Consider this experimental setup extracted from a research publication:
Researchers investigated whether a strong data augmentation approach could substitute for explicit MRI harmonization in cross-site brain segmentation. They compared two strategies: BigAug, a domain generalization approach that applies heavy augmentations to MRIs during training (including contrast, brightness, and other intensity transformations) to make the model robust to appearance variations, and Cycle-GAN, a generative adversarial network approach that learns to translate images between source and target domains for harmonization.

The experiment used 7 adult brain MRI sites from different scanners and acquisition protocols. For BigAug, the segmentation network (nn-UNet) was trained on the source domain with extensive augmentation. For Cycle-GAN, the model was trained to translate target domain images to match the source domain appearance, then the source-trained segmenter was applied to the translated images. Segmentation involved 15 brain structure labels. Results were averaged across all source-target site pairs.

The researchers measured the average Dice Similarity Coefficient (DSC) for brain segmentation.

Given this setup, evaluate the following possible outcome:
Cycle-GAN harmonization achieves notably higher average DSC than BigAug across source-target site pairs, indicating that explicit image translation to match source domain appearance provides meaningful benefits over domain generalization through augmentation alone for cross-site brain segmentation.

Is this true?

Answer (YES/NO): NO